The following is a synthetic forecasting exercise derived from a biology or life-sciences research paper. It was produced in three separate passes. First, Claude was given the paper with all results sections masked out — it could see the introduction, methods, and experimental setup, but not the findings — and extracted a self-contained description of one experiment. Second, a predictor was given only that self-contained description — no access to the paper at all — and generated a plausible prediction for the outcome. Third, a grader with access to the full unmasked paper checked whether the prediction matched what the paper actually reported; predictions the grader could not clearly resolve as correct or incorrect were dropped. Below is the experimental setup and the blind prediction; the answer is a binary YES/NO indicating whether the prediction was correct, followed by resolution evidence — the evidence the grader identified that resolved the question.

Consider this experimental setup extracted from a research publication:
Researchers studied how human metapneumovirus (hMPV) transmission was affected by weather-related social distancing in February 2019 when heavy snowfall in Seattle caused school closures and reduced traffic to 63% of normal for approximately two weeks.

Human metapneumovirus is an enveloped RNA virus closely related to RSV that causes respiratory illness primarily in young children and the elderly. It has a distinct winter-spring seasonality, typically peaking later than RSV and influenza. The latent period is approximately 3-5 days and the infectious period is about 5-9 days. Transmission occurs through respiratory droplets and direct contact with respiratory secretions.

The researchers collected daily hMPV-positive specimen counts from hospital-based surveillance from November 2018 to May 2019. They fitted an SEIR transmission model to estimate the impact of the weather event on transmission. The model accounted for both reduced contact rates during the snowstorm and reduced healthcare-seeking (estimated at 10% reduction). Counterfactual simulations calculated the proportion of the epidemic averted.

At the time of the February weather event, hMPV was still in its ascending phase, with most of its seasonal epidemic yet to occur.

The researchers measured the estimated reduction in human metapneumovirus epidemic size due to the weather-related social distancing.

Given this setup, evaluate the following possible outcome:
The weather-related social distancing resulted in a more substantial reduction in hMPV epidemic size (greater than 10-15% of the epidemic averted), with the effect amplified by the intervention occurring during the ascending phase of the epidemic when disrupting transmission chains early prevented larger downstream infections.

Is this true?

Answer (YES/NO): NO